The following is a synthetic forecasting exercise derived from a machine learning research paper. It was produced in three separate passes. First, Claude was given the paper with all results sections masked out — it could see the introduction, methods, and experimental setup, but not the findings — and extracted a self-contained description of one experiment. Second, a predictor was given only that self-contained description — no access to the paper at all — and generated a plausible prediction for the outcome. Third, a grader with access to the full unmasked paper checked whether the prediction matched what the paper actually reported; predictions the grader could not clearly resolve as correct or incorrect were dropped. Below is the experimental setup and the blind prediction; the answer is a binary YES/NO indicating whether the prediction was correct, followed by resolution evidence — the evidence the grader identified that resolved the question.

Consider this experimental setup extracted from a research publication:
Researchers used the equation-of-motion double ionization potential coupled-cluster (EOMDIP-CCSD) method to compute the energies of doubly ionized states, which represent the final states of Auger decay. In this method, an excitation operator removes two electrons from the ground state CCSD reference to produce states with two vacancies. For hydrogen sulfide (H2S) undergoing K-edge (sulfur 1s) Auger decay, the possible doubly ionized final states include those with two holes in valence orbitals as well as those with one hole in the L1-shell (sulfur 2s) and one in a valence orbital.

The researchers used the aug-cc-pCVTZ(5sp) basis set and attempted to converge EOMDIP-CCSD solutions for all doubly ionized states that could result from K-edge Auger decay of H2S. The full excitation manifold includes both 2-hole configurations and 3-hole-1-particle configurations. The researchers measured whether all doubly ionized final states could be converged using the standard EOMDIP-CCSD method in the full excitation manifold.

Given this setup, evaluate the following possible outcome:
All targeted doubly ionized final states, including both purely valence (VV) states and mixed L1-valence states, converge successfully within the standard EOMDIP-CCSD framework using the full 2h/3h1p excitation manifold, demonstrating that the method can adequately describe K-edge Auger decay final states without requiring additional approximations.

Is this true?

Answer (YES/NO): NO